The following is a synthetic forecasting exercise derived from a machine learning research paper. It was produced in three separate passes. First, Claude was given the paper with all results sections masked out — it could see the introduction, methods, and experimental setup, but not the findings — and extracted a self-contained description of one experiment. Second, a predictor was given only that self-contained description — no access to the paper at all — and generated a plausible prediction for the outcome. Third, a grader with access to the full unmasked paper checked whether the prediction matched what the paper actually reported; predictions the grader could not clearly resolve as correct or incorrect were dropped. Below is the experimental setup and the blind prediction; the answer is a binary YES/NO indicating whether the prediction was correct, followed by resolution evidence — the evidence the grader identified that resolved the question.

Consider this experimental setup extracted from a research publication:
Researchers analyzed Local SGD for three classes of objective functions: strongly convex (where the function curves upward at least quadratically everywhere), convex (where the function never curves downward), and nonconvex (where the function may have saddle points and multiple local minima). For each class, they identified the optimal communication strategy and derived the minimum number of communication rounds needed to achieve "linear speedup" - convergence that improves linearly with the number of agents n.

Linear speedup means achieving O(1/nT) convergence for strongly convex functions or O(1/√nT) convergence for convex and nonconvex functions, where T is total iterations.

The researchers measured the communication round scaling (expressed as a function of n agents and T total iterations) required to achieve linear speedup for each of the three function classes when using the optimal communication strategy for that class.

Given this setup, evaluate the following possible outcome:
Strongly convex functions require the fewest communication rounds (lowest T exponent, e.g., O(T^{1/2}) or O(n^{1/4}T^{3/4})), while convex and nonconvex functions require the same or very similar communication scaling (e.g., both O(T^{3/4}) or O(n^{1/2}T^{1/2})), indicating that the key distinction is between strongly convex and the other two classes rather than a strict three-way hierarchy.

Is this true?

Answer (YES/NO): YES